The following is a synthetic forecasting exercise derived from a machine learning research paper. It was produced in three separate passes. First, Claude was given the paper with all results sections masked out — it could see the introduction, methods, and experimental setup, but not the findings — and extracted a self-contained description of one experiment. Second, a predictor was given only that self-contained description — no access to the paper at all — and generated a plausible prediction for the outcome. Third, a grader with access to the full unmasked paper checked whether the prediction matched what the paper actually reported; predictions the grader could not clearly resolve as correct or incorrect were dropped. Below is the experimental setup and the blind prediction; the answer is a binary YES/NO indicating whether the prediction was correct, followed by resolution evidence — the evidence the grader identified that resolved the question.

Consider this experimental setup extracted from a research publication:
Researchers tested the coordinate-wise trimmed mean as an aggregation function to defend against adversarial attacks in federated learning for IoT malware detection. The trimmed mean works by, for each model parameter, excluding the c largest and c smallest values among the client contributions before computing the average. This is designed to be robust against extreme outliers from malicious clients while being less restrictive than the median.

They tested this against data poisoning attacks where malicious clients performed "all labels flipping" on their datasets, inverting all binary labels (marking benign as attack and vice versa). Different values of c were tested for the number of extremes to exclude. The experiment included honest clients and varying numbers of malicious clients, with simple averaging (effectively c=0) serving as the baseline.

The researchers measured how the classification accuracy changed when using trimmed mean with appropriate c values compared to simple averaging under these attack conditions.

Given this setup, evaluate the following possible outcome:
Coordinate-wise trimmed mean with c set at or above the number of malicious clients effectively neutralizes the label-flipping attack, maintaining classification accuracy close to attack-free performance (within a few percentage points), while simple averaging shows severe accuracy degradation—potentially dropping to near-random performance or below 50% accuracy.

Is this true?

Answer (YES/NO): NO